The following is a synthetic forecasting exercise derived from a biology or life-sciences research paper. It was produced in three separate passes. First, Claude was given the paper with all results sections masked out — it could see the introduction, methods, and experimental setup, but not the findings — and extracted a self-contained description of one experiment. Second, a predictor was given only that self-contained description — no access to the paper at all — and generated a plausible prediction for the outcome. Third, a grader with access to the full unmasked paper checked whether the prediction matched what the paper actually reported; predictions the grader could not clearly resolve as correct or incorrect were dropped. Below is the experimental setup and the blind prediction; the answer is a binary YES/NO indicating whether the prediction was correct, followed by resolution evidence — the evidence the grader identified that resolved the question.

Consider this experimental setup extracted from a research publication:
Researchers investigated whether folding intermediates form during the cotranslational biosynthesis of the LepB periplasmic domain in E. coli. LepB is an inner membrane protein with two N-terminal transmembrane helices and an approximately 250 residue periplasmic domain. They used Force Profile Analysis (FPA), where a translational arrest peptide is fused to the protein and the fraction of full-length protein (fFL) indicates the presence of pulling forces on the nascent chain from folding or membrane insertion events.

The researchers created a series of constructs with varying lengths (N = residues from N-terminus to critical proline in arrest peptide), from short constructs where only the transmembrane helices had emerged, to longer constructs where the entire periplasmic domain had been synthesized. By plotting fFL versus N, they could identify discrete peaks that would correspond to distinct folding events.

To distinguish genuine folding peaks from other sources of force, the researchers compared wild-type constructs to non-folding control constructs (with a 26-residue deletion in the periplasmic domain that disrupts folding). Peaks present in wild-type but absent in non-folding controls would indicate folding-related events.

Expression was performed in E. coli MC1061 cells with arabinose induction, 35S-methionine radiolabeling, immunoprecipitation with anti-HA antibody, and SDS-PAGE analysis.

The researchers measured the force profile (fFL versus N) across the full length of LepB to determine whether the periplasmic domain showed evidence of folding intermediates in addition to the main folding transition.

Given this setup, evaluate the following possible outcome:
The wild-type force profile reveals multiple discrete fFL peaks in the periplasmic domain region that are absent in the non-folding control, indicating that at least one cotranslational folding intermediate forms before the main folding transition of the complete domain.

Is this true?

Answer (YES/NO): NO